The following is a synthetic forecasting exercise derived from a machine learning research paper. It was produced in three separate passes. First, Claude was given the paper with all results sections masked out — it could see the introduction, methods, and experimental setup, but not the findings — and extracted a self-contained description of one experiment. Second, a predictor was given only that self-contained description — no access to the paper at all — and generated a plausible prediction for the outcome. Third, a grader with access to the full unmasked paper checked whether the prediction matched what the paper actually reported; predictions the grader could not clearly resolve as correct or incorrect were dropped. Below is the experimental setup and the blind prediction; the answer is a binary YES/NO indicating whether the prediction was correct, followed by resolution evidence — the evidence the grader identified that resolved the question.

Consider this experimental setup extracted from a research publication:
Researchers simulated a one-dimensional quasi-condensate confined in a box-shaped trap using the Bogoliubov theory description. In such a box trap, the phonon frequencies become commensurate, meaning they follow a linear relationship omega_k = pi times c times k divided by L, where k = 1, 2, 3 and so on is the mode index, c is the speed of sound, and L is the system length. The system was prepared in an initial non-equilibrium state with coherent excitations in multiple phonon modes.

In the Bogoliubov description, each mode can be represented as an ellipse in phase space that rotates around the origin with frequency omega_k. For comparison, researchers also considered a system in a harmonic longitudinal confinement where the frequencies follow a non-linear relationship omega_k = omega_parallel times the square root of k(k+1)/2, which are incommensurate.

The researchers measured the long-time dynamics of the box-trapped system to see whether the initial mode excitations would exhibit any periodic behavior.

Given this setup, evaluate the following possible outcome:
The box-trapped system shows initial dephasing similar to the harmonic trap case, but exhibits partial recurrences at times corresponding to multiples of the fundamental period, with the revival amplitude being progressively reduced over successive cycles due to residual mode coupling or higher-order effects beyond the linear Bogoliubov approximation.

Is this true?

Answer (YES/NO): NO